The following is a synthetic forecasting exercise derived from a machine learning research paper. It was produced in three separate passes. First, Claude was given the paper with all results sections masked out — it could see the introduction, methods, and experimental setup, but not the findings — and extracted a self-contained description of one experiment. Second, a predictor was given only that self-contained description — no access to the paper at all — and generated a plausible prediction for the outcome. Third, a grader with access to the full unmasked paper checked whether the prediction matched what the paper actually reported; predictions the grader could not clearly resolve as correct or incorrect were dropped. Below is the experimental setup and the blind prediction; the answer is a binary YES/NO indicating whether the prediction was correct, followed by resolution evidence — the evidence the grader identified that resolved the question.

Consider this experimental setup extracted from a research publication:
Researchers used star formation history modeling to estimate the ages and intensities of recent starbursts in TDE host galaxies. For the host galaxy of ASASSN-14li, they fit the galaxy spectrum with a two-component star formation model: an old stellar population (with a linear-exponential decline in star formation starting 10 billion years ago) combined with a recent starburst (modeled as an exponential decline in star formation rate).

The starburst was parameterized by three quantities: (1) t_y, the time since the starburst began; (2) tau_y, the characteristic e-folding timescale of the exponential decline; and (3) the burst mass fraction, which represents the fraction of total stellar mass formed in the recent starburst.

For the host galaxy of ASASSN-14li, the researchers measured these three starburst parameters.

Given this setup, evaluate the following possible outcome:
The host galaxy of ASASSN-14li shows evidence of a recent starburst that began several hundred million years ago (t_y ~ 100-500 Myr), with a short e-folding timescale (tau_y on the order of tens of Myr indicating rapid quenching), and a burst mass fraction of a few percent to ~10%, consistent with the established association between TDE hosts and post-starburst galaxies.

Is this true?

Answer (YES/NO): NO